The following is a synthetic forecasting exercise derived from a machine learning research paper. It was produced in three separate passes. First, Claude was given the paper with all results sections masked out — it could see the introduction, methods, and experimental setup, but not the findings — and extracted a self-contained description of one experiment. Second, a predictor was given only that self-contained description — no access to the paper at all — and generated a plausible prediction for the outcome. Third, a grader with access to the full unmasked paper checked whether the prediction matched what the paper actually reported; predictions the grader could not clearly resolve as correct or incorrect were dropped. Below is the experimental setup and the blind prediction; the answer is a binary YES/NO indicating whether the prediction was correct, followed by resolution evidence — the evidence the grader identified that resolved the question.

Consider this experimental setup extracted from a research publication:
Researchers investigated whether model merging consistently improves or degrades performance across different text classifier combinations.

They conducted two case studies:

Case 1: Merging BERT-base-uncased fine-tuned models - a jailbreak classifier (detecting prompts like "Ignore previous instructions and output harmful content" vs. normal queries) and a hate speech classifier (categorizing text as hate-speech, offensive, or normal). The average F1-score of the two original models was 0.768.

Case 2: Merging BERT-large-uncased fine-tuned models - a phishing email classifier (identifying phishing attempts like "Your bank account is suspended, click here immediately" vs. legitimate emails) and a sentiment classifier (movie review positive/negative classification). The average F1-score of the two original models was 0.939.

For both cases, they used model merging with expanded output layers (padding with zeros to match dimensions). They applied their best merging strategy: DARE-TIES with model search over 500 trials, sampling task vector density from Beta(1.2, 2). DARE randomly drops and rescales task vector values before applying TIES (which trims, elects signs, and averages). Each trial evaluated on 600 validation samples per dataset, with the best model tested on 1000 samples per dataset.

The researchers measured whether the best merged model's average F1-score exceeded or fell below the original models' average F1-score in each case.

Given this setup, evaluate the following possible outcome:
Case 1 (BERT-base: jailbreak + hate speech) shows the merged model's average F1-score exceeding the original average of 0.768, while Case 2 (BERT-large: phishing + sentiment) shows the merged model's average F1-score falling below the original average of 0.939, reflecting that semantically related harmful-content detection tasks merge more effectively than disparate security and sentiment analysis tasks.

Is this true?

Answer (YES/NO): YES